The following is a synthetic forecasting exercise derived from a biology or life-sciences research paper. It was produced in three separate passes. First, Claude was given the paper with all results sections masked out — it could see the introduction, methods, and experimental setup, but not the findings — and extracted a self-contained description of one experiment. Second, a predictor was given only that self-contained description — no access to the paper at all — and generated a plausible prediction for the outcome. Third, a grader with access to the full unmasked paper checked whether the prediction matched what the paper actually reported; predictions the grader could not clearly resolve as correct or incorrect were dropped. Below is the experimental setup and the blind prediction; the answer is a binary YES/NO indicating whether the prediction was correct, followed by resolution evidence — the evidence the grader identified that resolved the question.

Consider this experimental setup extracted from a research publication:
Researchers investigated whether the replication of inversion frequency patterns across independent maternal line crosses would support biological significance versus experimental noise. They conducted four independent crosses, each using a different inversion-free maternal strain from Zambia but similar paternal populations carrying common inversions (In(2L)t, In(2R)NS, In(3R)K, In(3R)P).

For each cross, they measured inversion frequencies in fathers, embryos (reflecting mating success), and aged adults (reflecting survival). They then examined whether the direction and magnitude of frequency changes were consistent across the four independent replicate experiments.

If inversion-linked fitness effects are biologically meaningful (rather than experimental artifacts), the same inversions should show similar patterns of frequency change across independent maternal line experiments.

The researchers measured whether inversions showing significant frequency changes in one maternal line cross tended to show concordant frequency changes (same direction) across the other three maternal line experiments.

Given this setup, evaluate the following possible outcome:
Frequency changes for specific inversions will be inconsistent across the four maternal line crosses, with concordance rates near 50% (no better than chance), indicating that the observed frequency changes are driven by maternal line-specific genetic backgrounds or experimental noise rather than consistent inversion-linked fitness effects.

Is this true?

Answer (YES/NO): NO